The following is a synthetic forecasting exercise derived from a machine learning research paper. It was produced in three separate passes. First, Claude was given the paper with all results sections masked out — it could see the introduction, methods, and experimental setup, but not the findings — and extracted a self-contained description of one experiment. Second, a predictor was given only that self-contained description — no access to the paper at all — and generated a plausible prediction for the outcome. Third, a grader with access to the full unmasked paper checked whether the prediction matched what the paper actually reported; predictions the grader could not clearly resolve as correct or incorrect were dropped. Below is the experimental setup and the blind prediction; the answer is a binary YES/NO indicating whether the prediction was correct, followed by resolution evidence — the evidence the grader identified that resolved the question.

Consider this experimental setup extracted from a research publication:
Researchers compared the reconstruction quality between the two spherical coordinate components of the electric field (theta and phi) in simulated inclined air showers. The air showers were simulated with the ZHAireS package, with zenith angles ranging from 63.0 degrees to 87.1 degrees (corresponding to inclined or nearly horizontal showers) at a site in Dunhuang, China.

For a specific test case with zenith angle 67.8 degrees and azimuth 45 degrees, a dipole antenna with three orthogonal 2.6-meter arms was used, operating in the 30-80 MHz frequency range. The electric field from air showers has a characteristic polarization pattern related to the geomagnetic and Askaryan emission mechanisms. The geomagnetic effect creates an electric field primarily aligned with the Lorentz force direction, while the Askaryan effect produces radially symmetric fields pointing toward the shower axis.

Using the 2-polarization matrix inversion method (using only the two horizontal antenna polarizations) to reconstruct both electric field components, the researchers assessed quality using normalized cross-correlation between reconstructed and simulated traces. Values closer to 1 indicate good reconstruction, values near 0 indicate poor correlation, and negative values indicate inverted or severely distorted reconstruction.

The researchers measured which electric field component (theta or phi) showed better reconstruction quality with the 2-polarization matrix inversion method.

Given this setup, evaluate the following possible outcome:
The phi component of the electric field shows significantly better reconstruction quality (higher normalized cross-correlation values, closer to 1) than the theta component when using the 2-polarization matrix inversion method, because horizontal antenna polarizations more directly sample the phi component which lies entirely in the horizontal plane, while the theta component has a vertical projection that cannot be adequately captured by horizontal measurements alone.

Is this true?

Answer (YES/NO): YES